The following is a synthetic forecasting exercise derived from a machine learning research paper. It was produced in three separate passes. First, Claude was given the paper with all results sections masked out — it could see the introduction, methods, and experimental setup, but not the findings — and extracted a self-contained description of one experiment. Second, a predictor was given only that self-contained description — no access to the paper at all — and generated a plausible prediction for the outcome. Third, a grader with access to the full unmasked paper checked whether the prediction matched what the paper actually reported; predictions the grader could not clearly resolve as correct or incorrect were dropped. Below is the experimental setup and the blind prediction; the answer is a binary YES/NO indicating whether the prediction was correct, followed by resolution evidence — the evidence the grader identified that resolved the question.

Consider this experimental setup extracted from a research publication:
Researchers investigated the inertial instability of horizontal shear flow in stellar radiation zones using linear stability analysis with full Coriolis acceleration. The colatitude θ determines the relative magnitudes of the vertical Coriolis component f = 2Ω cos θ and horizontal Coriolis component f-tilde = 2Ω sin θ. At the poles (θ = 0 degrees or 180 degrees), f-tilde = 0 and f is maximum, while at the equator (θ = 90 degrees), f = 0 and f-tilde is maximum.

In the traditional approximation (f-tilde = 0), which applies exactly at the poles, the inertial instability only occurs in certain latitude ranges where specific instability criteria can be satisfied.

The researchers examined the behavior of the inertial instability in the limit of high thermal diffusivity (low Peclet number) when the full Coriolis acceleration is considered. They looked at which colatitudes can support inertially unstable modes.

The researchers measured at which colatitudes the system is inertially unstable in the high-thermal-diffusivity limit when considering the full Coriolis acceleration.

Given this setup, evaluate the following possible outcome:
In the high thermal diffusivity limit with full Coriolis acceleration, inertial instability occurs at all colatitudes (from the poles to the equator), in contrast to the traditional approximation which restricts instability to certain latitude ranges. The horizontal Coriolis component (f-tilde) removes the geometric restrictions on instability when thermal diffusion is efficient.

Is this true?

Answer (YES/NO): NO